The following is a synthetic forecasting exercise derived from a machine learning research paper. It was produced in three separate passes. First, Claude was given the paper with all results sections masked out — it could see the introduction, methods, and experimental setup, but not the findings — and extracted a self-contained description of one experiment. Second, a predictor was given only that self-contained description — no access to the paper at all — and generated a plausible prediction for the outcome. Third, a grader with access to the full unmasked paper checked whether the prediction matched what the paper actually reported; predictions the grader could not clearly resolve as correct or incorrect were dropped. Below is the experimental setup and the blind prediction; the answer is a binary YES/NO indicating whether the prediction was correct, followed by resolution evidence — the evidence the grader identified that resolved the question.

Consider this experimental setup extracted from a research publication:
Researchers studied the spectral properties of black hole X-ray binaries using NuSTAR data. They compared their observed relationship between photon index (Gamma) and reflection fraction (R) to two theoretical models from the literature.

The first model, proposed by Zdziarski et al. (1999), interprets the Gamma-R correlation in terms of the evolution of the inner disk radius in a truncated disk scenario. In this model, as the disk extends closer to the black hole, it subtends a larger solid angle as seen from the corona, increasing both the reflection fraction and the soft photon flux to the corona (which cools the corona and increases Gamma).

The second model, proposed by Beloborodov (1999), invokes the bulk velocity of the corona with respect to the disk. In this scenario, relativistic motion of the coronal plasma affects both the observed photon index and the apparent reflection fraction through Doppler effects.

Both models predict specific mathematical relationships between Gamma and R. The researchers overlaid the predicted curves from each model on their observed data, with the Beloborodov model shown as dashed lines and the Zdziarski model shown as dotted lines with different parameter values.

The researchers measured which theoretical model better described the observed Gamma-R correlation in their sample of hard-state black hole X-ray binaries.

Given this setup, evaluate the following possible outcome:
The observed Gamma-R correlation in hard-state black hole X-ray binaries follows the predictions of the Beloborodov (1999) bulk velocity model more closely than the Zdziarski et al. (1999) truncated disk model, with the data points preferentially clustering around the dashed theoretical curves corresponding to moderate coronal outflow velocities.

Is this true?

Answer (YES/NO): NO